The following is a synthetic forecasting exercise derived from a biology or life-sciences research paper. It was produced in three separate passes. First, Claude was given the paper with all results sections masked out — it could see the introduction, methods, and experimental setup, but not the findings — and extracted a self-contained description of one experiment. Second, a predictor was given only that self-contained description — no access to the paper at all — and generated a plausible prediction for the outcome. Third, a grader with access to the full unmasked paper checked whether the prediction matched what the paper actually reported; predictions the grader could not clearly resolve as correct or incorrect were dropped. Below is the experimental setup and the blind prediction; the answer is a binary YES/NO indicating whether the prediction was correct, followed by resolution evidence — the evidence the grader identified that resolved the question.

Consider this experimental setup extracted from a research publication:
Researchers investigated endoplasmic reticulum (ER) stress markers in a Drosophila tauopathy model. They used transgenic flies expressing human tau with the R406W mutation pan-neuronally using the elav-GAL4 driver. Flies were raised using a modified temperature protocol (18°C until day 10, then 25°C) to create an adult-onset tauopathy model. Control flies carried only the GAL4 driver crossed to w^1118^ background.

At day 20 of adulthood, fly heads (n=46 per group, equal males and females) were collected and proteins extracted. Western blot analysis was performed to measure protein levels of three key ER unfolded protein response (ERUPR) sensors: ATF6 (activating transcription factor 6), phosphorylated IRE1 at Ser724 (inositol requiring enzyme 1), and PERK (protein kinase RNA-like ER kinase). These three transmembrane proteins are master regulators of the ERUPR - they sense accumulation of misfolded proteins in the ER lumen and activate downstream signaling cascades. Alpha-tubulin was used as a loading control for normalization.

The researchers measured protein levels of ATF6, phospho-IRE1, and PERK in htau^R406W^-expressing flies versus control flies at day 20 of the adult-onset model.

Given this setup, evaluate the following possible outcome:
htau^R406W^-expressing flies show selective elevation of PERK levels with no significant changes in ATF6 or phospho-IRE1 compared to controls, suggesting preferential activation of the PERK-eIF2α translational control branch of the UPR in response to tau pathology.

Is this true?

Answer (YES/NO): NO